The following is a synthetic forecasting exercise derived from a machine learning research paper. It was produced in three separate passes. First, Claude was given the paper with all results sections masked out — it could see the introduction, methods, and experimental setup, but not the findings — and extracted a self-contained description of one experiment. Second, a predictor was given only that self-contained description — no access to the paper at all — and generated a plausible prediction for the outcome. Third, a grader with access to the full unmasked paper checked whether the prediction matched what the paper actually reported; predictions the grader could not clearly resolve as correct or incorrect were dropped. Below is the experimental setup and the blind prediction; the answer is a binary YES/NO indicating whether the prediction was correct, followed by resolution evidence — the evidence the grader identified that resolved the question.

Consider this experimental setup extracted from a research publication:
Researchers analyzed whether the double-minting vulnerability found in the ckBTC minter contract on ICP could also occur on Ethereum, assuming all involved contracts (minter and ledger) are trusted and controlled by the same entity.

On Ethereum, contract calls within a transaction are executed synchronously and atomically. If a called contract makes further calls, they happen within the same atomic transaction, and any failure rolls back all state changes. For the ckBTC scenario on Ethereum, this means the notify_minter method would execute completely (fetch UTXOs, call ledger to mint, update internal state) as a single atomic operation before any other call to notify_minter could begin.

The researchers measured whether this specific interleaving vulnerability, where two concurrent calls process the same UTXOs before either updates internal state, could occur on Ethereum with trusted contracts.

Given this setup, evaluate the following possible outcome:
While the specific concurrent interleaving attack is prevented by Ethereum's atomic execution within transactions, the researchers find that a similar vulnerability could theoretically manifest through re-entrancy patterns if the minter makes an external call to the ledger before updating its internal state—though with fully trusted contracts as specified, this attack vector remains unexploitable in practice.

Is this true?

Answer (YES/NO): YES